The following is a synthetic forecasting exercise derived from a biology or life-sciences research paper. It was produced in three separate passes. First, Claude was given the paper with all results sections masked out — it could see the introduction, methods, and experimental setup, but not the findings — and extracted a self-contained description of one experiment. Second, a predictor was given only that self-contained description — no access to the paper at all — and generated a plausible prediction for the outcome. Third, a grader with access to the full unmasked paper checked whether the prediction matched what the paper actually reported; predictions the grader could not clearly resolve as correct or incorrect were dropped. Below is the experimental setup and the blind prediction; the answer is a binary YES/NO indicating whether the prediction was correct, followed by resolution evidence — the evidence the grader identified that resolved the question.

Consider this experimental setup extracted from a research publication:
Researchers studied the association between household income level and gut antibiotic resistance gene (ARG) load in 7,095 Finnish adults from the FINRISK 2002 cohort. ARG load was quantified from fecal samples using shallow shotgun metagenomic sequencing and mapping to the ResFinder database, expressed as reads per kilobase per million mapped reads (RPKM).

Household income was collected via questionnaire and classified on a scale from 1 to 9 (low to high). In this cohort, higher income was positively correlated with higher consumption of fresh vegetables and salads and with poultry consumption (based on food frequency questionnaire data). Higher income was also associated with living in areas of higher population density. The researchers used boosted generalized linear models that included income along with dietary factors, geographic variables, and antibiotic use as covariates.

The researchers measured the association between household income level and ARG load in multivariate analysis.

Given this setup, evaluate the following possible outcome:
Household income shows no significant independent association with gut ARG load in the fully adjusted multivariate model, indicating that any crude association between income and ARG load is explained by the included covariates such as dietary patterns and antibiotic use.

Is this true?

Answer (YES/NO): NO